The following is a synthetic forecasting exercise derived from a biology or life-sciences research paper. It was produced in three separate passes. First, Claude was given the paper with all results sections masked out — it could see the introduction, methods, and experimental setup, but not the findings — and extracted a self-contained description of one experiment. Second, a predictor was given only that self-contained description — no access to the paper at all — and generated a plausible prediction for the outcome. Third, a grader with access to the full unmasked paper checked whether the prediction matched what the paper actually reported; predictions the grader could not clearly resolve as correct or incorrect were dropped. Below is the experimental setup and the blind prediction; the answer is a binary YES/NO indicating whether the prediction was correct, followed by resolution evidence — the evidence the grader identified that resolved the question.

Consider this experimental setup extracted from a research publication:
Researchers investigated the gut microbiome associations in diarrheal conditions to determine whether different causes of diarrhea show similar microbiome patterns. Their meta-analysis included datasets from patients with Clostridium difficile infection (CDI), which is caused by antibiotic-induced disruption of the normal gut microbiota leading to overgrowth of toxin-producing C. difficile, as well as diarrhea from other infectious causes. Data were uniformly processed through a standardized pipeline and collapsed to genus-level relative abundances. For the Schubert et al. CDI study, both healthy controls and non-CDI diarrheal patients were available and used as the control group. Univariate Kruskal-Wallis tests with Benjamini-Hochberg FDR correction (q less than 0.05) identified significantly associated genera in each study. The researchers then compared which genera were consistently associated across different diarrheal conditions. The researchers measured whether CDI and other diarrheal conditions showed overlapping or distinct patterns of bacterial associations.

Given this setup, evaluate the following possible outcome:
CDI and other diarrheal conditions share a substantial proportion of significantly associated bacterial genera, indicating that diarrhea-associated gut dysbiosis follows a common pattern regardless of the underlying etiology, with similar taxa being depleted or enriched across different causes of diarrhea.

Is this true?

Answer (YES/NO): YES